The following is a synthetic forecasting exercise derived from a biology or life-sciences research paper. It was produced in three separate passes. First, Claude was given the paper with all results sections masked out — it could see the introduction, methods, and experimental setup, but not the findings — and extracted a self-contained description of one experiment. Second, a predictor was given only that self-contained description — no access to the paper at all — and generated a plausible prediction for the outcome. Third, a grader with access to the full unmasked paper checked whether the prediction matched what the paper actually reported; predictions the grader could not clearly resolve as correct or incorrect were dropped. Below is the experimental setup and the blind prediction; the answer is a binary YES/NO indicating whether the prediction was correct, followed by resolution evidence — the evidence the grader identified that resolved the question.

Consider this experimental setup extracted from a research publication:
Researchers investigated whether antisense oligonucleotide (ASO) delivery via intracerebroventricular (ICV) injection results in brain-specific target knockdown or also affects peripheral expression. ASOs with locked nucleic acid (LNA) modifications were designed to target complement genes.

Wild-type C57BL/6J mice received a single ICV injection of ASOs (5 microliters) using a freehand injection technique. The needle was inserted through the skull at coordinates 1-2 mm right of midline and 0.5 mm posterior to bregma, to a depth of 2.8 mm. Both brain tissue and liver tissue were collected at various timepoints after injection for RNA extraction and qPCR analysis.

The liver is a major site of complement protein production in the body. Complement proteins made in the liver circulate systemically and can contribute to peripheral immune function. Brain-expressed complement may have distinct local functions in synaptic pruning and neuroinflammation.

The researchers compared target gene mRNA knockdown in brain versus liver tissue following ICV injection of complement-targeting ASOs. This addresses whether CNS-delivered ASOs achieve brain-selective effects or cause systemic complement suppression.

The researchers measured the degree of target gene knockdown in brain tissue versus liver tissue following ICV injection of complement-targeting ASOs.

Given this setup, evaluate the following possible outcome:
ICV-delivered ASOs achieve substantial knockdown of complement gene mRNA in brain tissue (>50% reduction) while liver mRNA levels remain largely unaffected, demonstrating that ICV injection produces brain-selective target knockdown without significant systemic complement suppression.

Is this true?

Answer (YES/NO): YES